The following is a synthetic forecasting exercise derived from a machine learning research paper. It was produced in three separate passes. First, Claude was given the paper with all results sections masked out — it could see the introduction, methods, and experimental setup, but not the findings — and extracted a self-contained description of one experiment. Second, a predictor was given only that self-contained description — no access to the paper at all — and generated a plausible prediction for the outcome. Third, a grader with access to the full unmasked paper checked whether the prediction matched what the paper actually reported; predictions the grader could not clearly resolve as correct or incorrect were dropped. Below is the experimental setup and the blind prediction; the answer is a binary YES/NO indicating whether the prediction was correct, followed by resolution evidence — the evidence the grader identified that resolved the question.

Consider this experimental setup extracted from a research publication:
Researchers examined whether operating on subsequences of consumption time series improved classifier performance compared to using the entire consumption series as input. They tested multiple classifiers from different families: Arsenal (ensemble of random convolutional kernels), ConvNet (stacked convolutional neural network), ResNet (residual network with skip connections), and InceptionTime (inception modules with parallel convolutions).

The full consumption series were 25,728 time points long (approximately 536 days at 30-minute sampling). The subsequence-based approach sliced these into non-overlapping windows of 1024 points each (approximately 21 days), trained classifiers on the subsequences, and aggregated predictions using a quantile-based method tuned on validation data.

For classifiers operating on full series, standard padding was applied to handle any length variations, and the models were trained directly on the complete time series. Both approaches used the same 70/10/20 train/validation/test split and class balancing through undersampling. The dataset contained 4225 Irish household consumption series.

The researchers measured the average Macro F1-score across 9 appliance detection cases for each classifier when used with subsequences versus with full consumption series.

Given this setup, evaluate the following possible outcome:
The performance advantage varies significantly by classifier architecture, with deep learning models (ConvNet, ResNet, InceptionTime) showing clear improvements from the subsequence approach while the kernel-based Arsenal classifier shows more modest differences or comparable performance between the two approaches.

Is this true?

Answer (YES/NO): NO